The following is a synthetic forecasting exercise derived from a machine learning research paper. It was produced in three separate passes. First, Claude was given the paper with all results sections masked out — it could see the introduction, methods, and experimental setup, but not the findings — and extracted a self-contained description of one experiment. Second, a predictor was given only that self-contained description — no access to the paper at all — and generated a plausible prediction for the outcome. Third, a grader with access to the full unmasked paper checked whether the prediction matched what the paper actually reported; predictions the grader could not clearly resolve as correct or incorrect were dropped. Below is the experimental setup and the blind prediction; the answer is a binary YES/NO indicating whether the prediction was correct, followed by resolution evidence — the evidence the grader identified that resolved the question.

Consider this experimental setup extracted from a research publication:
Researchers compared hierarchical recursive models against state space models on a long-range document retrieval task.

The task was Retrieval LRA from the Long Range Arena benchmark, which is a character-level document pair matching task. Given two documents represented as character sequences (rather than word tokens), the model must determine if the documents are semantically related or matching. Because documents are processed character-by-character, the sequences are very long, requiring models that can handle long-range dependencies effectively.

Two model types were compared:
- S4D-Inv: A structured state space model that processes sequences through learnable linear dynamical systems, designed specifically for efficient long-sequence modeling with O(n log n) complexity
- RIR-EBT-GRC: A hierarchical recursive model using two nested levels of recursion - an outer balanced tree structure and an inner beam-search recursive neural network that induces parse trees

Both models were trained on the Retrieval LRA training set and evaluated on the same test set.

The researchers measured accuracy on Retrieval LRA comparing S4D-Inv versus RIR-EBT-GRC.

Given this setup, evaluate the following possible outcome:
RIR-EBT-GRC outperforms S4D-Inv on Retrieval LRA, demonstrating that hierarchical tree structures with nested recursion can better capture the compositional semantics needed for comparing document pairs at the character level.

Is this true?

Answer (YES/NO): NO